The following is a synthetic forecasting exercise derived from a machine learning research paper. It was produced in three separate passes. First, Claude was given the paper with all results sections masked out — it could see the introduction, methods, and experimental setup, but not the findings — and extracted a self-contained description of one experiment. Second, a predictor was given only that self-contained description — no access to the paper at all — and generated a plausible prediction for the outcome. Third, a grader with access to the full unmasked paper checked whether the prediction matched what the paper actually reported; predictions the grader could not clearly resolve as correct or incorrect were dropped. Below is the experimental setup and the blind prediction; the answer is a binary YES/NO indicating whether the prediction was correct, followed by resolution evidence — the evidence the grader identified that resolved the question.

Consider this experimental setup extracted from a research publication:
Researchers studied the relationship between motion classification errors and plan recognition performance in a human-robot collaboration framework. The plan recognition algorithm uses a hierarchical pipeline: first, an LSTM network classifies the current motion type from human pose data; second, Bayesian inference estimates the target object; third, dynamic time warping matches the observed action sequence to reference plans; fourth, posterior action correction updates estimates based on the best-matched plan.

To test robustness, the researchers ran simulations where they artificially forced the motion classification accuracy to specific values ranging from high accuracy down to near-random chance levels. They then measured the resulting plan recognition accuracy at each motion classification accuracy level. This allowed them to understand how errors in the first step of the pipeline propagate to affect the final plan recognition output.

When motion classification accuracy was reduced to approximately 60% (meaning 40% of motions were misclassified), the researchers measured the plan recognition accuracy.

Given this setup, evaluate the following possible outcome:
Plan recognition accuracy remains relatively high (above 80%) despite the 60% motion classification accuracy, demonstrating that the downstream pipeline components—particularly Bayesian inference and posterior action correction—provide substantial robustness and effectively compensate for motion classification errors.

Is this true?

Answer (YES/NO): YES